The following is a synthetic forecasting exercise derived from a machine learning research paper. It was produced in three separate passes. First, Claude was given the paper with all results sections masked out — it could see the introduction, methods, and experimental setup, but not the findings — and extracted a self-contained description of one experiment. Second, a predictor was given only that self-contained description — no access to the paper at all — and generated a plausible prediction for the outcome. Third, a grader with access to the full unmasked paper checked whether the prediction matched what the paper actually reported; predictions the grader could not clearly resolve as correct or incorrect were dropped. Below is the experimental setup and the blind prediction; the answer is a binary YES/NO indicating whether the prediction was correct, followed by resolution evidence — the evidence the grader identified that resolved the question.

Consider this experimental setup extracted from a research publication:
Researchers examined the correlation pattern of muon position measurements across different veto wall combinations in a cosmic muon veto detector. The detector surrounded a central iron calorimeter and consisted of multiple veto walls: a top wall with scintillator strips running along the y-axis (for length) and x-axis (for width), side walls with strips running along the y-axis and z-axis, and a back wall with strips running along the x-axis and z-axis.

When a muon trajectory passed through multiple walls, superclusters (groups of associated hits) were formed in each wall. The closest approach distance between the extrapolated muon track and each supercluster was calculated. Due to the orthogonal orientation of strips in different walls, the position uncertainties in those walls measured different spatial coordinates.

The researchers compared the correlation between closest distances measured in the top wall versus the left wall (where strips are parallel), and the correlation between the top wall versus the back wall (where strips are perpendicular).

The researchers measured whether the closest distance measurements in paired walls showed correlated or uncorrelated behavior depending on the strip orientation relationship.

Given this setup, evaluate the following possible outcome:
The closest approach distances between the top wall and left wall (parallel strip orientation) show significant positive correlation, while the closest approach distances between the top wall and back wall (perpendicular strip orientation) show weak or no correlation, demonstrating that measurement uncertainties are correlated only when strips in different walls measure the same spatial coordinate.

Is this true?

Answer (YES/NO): YES